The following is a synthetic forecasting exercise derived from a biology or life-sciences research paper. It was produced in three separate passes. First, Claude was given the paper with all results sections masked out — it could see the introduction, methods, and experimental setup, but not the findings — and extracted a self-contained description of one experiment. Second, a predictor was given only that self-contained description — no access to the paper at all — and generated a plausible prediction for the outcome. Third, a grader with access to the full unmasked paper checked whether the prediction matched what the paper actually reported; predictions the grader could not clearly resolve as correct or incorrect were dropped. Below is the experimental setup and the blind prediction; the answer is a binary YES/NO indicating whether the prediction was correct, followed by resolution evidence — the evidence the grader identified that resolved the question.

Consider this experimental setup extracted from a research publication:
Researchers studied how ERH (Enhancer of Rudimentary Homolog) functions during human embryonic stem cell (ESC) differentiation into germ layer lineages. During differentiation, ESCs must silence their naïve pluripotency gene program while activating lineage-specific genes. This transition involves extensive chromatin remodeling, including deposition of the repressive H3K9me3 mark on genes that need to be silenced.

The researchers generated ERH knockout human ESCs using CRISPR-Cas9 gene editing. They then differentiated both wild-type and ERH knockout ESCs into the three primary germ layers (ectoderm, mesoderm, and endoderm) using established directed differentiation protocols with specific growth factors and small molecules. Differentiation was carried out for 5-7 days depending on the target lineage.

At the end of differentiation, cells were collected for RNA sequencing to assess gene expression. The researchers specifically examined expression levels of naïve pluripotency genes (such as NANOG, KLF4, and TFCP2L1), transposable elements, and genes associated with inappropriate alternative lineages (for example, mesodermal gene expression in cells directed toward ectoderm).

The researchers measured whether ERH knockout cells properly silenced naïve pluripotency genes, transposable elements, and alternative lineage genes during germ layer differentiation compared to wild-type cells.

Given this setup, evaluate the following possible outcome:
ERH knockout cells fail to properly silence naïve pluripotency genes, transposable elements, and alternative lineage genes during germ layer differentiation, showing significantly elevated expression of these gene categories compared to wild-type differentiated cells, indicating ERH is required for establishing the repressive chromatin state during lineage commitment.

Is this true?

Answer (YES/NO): YES